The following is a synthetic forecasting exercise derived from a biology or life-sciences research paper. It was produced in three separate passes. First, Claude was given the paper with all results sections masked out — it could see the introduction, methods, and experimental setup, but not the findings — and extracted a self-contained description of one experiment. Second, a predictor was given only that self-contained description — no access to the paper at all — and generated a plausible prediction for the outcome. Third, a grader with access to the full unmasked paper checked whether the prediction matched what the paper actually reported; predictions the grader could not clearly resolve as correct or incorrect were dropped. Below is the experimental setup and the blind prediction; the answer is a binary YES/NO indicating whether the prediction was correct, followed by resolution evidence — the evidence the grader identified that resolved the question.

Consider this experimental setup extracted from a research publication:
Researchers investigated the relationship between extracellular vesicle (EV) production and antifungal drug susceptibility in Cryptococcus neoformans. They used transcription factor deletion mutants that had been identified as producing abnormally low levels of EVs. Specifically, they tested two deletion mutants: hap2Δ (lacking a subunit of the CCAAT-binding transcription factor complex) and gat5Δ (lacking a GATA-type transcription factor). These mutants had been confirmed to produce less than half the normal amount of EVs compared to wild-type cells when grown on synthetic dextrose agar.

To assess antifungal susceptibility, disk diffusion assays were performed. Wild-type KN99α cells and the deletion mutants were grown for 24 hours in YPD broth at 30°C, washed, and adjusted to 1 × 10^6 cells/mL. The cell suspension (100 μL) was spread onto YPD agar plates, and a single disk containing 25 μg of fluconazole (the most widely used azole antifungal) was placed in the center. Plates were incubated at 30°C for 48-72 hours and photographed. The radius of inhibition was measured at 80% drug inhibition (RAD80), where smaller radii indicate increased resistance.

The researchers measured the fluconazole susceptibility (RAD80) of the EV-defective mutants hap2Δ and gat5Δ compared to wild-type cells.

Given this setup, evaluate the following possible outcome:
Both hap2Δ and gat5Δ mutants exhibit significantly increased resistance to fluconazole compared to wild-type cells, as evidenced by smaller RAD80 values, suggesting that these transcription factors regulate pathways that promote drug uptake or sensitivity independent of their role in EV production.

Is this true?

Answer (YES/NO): NO